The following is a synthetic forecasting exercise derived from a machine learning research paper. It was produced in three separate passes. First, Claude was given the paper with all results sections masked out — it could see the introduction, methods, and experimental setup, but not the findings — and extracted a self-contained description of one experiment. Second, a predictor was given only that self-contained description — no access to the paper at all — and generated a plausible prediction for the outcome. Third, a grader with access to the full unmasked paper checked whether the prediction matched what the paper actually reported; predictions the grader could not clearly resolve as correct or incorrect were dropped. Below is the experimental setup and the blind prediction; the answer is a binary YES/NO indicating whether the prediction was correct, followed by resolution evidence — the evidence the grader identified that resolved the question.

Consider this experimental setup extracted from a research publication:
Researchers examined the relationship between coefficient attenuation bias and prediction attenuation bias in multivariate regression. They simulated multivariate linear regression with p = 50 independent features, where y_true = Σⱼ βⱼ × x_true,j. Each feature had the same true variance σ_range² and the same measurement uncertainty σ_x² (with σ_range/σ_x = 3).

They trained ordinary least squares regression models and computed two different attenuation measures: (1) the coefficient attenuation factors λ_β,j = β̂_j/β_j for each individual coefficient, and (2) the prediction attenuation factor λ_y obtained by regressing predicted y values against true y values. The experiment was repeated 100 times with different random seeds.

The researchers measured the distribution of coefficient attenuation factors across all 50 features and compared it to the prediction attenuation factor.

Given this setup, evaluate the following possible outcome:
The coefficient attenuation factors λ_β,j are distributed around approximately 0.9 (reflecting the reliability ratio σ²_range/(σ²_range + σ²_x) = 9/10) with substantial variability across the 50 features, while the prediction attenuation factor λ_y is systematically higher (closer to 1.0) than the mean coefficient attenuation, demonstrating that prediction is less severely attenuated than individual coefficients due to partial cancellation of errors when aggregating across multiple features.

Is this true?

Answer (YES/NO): NO